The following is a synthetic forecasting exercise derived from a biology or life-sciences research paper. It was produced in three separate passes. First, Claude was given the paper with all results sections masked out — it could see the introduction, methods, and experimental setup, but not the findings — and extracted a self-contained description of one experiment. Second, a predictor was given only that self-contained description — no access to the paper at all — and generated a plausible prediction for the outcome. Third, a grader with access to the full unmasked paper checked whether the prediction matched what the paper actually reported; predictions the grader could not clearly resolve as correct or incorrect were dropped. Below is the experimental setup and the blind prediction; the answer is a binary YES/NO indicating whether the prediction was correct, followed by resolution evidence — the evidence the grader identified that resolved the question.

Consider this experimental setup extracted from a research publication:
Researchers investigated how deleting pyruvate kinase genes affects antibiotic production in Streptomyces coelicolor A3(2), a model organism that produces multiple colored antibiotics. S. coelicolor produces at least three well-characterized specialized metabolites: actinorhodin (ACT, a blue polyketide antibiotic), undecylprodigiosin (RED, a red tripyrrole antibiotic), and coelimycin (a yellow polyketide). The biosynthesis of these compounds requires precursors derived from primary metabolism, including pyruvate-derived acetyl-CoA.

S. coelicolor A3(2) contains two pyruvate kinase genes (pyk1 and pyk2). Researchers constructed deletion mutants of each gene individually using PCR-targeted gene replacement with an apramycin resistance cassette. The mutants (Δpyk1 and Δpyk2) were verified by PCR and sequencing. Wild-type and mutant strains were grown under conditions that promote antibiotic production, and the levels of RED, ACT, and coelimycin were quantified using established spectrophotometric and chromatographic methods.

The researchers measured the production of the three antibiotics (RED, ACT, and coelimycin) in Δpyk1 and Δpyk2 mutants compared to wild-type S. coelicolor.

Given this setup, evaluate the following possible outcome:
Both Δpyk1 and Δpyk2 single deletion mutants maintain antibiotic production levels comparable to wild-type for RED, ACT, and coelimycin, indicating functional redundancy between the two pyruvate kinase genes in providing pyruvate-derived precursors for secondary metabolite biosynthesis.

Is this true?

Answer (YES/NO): NO